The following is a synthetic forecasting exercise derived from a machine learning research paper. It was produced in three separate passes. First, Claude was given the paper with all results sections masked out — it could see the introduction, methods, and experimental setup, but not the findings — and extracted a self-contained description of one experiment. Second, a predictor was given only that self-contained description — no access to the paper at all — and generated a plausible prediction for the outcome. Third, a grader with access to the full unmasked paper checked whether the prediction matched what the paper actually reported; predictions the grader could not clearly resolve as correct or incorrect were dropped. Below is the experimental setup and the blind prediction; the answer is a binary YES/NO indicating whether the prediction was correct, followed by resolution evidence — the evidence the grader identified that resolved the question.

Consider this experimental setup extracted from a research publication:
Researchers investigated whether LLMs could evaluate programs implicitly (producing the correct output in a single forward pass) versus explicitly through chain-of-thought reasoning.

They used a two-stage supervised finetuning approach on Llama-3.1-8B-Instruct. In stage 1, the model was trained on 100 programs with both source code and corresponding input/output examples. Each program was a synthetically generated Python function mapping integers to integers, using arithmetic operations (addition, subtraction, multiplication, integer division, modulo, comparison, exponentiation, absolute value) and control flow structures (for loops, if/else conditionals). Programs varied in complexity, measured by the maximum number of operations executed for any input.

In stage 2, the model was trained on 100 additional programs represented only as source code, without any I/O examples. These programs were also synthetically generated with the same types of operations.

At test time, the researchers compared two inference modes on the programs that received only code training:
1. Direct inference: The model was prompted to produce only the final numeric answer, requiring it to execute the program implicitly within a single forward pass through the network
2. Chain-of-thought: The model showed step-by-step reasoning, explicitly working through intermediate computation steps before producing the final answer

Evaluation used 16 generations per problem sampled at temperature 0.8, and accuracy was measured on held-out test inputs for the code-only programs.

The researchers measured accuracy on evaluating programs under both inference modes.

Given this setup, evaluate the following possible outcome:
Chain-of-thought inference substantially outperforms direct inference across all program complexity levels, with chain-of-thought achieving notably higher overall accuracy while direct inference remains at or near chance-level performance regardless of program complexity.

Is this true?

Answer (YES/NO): NO